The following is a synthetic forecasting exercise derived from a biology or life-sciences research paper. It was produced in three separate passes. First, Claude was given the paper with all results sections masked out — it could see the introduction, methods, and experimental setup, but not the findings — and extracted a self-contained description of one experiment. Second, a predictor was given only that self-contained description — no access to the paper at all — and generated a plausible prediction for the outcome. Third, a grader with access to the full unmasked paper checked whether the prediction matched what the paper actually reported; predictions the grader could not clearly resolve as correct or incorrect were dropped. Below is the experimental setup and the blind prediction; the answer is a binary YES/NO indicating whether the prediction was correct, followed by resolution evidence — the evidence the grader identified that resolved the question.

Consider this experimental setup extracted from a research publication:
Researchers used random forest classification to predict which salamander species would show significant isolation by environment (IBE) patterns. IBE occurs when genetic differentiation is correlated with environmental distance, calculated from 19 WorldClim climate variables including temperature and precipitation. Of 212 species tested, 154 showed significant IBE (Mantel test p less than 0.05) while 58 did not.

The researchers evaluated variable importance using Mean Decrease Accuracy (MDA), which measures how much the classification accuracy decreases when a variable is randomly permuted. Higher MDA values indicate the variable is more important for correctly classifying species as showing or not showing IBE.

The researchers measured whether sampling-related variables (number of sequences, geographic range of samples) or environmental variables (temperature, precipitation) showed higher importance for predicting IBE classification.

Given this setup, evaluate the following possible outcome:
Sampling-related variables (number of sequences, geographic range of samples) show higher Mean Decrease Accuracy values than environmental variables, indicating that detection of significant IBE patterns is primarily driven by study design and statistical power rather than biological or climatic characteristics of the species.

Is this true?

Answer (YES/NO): YES